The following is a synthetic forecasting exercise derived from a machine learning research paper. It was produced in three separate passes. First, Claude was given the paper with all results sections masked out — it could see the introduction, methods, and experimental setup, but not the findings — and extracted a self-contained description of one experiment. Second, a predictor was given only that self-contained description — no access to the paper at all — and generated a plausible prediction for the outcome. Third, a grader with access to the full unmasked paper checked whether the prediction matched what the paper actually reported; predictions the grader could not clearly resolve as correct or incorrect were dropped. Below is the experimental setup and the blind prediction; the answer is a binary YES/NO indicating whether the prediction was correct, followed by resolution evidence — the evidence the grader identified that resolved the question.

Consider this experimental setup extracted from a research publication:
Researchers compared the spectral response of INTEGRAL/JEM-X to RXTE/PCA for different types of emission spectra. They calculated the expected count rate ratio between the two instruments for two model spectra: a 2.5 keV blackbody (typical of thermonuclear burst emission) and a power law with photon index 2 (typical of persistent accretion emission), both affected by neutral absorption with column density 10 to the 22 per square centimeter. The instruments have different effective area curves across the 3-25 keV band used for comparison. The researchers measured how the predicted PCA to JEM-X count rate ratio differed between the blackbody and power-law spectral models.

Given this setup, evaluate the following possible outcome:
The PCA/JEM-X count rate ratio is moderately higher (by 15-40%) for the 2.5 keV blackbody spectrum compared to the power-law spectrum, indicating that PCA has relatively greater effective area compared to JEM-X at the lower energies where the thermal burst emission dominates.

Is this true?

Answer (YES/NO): NO